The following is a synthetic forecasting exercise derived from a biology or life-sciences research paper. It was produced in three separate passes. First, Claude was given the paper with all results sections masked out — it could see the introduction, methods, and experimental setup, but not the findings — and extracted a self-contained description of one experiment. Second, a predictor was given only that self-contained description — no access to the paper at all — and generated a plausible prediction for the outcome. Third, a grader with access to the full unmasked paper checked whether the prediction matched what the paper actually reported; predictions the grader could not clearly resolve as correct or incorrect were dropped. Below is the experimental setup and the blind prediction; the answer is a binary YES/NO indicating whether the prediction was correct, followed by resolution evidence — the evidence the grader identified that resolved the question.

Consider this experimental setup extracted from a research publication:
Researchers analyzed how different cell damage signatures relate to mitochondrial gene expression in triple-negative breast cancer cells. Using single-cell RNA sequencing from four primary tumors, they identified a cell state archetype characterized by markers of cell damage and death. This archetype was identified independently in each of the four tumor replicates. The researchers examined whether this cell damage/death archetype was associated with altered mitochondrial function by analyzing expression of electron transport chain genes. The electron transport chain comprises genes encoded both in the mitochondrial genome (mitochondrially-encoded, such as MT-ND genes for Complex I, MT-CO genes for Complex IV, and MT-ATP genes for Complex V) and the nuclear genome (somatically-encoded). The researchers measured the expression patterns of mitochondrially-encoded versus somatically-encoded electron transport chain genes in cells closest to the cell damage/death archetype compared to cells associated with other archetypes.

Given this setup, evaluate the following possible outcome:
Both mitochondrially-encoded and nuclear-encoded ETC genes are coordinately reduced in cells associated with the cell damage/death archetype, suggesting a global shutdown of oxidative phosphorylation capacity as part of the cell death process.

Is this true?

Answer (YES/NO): NO